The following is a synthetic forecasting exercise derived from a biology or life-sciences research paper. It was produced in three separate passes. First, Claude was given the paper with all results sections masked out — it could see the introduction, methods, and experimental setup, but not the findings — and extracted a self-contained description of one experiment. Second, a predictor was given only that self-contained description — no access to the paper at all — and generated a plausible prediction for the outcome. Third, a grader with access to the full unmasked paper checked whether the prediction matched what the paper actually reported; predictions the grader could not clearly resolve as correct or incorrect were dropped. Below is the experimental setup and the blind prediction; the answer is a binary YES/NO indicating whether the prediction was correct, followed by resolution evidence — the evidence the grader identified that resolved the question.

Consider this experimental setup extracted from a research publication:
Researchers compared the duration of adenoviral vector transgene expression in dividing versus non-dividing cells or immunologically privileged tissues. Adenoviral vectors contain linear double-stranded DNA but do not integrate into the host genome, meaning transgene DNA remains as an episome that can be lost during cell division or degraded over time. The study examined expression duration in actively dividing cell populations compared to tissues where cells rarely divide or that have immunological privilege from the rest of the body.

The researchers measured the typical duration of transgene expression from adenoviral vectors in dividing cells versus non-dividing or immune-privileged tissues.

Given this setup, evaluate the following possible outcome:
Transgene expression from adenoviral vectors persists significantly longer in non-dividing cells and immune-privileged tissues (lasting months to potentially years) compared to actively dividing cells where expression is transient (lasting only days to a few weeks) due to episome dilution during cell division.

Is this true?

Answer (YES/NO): YES